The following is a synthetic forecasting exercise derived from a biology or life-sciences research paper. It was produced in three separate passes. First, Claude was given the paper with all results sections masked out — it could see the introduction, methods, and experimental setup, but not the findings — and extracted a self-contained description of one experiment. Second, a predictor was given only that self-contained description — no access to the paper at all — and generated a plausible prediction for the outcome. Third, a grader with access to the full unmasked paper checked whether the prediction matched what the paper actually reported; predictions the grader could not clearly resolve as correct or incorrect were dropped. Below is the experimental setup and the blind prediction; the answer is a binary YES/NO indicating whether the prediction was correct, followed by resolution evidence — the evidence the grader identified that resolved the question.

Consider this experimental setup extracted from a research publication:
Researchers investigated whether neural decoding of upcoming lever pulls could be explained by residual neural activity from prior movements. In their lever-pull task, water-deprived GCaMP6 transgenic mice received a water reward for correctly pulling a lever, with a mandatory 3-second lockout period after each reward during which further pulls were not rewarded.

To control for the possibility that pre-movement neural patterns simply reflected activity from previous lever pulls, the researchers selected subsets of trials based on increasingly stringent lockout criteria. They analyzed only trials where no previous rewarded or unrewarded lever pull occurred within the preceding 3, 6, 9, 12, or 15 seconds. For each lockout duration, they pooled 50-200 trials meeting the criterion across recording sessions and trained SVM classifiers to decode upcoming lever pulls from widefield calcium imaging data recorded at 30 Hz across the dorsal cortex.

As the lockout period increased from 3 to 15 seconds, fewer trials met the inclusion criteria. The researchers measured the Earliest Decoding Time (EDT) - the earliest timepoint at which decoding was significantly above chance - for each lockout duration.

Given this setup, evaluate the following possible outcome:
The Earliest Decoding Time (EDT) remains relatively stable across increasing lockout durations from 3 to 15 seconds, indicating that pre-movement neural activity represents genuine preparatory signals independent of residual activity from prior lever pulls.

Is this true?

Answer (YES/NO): NO